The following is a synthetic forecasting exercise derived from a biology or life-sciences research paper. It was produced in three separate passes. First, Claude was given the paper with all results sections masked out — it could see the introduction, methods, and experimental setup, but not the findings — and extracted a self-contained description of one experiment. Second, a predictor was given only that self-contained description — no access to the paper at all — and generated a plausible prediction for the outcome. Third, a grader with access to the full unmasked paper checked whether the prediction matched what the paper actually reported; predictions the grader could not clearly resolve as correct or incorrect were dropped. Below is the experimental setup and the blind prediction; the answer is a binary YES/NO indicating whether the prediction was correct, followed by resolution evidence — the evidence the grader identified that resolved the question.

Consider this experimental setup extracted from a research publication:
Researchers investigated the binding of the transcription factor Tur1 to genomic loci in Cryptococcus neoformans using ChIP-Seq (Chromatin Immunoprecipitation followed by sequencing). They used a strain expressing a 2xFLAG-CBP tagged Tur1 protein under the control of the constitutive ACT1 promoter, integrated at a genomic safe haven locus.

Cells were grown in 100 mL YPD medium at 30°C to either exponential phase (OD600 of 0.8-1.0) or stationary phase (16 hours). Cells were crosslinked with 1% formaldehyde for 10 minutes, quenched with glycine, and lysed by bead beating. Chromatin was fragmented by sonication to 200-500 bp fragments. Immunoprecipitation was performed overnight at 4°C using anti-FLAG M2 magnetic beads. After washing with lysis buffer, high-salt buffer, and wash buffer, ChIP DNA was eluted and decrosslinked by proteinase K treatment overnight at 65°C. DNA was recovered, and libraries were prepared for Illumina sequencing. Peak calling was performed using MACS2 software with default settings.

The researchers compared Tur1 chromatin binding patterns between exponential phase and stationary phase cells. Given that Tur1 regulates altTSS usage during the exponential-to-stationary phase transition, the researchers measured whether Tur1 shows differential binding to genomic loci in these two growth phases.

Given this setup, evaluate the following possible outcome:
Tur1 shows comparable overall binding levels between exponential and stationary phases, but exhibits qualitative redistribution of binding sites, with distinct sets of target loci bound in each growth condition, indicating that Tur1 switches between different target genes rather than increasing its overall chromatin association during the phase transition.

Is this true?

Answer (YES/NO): NO